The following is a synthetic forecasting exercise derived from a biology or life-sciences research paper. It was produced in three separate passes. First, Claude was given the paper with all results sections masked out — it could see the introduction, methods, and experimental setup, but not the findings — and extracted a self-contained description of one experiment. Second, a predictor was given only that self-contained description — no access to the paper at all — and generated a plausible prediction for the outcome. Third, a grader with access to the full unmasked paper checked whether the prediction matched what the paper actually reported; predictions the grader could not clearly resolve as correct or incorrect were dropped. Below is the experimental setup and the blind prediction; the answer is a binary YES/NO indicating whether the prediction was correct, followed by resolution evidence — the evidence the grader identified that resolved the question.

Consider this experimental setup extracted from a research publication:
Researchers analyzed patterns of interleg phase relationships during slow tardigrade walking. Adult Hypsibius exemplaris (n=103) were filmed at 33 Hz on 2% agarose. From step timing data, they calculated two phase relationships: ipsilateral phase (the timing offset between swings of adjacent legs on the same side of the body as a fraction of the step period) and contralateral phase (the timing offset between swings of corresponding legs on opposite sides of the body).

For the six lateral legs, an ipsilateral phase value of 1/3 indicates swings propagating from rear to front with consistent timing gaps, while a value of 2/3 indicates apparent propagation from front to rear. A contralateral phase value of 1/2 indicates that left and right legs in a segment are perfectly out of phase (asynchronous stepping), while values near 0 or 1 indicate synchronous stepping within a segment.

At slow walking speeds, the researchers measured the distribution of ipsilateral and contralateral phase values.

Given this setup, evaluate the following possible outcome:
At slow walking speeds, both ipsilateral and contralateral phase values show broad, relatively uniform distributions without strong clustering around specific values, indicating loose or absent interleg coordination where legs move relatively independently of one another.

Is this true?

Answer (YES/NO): NO